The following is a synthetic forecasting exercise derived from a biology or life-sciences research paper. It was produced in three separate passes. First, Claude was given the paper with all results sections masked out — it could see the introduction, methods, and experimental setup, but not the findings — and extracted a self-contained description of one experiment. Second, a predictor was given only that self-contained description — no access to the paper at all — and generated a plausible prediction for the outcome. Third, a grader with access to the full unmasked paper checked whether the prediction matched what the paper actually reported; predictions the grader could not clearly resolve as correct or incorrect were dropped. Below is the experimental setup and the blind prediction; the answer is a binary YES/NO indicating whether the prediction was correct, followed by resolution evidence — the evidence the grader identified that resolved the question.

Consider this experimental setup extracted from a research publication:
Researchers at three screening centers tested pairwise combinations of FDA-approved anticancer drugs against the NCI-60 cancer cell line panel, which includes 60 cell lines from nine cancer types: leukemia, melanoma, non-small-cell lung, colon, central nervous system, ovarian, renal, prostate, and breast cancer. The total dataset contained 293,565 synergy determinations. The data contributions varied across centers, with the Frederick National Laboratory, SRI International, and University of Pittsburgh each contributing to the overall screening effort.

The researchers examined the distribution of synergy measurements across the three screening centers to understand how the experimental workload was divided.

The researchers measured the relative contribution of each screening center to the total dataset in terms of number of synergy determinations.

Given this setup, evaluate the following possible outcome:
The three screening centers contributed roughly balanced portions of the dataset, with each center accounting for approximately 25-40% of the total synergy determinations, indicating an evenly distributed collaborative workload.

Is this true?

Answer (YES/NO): NO